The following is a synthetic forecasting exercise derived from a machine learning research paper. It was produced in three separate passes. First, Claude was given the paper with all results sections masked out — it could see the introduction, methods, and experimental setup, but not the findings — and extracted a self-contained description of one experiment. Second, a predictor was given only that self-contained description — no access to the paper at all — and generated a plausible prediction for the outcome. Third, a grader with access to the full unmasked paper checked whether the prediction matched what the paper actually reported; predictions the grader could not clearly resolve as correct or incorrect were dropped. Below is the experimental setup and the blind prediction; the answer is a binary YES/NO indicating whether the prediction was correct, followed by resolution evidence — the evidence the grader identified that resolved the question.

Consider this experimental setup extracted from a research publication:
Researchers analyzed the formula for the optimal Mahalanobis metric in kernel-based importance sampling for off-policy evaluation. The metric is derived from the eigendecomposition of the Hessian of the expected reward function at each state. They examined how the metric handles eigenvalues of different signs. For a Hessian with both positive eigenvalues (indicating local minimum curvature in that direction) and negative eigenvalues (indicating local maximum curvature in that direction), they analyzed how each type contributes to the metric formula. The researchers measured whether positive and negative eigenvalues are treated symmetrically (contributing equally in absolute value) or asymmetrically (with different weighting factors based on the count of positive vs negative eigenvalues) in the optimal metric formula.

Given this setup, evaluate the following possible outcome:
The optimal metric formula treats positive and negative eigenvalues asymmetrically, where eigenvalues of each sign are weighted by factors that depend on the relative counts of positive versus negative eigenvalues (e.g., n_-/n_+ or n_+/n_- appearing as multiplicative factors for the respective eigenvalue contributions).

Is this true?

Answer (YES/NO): NO